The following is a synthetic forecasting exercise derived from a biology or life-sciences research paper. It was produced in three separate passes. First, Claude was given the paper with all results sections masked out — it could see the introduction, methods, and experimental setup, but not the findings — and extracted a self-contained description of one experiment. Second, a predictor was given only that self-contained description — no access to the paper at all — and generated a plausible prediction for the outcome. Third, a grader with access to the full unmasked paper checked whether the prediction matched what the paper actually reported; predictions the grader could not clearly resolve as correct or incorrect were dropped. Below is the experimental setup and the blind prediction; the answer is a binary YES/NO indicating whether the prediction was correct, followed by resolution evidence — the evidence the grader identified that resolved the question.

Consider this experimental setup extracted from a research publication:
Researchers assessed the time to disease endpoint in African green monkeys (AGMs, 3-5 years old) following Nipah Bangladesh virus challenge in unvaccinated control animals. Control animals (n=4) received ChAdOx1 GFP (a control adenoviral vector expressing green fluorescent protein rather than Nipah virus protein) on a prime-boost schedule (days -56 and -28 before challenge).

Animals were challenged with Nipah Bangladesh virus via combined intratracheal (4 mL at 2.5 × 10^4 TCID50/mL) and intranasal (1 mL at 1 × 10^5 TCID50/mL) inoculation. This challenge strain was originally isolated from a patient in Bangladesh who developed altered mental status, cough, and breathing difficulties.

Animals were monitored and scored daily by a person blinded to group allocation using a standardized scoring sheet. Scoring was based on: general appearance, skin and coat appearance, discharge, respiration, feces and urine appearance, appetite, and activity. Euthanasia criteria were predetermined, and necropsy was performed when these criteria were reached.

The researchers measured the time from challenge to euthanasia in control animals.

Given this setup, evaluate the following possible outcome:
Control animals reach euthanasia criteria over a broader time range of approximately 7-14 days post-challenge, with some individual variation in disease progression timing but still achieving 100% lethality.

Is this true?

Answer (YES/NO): NO